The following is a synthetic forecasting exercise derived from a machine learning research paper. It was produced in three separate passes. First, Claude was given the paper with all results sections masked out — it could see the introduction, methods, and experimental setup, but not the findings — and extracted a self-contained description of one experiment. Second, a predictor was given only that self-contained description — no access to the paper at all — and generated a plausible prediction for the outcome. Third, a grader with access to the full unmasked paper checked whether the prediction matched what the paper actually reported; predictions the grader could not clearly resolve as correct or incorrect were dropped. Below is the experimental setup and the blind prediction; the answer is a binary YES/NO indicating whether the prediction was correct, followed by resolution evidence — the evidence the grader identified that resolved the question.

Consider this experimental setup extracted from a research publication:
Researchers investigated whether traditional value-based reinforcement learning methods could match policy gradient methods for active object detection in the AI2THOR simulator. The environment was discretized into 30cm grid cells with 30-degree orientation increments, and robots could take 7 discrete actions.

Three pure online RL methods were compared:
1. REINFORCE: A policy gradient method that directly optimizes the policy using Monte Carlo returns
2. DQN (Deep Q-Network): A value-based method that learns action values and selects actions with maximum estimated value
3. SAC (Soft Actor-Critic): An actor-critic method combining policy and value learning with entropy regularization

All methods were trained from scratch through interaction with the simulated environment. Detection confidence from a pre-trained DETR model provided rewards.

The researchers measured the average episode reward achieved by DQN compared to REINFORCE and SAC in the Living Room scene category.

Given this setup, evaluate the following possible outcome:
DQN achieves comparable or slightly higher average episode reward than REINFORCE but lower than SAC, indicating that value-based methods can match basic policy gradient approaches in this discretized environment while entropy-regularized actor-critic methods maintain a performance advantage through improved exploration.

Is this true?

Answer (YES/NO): NO